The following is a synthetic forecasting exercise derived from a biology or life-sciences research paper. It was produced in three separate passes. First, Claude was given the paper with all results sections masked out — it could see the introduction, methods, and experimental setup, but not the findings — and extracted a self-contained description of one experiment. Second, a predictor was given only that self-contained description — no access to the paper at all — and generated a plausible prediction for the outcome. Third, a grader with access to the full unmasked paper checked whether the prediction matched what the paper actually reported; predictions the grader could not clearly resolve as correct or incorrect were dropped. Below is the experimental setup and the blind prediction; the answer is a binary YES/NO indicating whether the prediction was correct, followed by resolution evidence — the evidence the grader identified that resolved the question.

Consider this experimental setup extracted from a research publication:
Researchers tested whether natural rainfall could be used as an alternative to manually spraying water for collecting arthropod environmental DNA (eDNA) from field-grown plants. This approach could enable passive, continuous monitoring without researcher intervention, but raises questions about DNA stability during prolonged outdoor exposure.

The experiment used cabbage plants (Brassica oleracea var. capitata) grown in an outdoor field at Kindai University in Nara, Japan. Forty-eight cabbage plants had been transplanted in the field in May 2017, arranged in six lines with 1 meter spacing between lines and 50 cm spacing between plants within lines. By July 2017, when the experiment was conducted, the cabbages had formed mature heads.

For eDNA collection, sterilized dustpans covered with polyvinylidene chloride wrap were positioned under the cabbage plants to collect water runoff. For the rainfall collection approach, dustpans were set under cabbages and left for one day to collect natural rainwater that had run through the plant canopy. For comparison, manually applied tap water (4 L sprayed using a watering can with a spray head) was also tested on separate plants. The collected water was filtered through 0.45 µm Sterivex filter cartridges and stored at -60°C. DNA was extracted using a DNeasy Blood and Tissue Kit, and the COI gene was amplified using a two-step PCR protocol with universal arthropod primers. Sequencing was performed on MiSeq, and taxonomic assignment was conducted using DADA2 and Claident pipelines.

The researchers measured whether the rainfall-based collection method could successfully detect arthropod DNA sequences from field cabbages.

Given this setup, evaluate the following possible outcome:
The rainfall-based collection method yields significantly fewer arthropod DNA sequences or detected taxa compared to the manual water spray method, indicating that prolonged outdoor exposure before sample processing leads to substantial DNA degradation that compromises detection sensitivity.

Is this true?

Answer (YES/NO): NO